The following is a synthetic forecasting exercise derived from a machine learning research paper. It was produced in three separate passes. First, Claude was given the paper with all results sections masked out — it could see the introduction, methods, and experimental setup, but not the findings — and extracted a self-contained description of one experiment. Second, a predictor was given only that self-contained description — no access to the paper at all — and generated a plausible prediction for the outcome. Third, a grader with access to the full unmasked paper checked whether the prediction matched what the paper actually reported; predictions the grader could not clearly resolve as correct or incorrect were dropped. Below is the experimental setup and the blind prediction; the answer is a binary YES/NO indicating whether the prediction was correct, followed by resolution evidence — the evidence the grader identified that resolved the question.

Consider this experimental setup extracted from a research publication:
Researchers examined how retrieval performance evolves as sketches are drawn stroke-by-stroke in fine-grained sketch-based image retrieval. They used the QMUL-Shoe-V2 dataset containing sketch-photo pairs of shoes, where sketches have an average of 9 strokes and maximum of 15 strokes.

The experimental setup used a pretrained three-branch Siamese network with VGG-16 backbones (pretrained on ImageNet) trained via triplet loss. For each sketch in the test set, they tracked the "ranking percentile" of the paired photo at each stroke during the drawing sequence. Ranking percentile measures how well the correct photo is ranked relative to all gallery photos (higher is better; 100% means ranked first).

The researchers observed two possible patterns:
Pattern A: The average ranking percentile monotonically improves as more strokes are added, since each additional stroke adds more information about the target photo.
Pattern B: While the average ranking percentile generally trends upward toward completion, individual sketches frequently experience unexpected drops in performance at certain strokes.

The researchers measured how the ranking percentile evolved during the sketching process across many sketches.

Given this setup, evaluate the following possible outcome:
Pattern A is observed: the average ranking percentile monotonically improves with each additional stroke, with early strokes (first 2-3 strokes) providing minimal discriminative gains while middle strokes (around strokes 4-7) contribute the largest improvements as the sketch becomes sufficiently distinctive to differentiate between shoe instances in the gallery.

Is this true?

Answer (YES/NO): NO